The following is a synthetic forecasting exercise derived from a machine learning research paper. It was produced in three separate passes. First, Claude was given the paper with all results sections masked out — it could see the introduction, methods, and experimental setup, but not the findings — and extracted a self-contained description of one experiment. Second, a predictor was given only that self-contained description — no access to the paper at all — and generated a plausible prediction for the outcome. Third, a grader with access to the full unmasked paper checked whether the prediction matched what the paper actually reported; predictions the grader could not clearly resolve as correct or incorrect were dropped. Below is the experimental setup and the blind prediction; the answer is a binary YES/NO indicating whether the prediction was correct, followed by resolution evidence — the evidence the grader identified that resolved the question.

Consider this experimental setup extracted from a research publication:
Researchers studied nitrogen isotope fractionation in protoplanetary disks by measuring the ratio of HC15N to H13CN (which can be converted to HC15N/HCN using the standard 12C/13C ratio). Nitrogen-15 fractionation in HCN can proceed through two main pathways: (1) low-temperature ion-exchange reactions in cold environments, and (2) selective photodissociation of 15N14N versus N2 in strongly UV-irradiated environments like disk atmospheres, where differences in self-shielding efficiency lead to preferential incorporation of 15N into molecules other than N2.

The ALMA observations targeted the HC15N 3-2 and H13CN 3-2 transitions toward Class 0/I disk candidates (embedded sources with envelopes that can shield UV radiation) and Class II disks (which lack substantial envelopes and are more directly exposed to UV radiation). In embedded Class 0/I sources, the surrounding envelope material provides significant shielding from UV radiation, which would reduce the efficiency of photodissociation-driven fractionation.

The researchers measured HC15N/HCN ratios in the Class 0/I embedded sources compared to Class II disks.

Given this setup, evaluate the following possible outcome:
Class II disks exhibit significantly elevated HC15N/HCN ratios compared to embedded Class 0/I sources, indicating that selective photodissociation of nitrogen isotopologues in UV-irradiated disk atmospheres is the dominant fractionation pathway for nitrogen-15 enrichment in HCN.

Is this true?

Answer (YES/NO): YES